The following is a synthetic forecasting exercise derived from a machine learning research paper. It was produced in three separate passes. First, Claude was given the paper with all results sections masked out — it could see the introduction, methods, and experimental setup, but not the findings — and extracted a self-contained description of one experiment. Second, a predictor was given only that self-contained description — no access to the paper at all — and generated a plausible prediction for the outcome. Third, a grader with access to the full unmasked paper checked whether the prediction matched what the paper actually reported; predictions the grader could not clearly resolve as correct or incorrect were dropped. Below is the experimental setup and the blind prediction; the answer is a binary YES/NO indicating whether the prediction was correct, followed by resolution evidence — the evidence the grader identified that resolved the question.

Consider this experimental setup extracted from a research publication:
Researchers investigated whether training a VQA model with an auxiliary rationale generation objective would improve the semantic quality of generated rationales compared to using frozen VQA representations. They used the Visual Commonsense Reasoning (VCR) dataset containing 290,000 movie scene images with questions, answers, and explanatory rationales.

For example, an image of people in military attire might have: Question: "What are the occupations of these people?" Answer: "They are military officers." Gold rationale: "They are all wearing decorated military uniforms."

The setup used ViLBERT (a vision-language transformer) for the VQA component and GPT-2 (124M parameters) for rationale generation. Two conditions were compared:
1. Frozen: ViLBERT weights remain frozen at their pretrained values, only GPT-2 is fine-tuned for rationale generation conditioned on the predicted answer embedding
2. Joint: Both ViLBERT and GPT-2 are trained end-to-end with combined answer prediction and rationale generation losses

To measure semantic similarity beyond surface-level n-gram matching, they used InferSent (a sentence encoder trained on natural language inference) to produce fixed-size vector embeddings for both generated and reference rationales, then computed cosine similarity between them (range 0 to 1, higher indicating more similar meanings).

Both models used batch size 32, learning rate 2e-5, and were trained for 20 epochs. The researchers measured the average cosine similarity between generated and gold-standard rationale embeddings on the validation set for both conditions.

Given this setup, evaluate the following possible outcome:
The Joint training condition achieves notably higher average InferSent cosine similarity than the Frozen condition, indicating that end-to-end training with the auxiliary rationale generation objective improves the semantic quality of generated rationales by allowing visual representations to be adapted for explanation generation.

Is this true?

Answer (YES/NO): NO